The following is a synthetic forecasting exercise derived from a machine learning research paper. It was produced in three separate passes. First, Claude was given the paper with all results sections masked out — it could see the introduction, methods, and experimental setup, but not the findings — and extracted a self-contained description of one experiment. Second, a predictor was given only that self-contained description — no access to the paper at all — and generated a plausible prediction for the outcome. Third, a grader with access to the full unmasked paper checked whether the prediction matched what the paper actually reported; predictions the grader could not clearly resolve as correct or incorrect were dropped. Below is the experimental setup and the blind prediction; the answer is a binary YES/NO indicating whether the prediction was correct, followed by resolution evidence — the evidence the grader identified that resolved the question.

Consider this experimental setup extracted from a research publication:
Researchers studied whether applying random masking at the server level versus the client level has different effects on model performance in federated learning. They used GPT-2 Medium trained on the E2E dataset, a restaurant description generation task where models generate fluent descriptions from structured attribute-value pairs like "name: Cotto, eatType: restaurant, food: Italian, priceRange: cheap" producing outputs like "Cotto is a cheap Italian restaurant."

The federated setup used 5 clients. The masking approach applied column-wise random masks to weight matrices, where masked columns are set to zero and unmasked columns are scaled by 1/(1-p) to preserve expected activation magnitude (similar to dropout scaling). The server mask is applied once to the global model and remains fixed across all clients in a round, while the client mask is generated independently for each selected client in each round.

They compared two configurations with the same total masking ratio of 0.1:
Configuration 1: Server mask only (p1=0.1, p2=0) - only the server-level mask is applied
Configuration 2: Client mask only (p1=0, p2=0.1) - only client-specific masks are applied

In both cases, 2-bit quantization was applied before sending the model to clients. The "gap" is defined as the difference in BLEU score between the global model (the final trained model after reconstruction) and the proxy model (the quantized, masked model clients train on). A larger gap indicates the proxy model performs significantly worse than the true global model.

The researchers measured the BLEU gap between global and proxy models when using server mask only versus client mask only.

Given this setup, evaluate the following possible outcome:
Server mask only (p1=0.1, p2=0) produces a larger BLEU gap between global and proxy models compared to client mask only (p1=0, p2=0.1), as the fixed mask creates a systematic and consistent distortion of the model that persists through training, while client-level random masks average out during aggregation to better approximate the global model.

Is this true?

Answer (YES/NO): YES